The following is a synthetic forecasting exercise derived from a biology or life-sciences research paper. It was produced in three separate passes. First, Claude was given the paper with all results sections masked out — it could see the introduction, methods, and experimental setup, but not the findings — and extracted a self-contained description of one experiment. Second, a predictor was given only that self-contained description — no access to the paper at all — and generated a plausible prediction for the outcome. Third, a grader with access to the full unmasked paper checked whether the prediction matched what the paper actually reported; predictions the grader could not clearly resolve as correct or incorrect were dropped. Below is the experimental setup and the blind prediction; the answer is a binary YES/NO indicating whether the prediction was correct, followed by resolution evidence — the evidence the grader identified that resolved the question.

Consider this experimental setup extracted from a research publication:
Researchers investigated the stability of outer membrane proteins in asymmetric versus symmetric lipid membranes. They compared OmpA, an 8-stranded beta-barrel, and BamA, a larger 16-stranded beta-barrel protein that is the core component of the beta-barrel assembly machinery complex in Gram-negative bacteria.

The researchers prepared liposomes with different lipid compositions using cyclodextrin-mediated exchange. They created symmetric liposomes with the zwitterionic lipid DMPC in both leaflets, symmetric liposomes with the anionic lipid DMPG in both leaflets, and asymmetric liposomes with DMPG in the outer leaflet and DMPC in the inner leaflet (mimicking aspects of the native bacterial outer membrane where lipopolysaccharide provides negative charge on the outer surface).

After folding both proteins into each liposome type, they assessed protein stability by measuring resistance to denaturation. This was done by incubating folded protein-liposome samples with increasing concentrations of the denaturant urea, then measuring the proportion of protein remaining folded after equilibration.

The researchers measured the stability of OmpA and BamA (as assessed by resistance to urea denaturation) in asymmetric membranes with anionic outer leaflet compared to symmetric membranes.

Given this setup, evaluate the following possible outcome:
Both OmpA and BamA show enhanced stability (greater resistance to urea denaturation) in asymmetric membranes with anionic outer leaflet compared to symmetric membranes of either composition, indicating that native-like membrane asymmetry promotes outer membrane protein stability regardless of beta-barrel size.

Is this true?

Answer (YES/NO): NO